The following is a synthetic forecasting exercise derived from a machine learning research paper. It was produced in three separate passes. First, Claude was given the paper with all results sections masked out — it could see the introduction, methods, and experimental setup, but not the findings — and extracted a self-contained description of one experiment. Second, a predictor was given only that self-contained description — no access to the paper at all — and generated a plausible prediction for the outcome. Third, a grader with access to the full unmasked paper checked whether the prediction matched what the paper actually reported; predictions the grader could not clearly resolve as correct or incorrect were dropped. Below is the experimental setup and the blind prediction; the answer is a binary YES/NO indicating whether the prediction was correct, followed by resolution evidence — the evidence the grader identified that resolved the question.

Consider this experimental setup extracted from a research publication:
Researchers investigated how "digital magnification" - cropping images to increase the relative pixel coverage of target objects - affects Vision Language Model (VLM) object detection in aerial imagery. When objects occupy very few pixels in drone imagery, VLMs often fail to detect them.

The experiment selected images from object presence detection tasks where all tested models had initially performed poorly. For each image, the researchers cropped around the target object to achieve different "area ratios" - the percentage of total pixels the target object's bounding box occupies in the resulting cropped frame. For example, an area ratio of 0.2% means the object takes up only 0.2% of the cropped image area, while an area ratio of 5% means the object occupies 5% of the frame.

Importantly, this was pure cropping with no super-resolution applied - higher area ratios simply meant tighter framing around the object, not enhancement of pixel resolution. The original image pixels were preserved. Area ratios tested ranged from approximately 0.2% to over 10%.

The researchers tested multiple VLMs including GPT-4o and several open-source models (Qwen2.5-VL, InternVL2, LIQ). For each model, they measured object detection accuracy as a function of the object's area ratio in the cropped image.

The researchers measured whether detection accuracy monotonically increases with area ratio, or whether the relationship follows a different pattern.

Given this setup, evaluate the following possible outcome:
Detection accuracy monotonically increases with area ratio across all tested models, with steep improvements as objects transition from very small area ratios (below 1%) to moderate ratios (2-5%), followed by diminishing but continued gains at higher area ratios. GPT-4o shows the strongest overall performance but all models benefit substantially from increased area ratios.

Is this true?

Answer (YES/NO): NO